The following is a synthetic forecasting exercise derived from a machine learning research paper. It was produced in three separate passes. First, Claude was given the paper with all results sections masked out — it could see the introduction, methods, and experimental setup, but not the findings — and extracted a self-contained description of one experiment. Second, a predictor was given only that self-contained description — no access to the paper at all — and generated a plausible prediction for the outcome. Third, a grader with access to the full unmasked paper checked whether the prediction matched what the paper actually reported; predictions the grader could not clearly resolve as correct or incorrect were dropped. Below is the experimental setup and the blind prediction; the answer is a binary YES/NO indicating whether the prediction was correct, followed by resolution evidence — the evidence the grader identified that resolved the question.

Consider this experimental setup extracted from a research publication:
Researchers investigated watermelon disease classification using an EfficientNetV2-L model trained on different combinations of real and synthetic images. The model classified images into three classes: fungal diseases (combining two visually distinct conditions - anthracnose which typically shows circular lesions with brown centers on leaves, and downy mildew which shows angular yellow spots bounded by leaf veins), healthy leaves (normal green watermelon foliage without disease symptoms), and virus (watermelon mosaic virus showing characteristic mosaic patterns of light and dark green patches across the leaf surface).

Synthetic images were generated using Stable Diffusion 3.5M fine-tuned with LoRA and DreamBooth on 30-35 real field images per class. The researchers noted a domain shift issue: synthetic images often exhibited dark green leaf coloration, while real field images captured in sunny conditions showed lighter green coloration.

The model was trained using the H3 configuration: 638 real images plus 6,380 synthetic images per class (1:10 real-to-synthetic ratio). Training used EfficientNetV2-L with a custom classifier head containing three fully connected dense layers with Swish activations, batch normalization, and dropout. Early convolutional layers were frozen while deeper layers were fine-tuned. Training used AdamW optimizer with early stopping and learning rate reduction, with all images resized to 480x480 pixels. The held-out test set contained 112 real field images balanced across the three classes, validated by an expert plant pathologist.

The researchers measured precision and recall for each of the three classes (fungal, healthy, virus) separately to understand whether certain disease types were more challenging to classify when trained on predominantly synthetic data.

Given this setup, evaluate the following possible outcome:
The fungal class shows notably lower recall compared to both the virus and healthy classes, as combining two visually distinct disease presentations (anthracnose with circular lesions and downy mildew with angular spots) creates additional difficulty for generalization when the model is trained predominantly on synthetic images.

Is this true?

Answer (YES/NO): NO